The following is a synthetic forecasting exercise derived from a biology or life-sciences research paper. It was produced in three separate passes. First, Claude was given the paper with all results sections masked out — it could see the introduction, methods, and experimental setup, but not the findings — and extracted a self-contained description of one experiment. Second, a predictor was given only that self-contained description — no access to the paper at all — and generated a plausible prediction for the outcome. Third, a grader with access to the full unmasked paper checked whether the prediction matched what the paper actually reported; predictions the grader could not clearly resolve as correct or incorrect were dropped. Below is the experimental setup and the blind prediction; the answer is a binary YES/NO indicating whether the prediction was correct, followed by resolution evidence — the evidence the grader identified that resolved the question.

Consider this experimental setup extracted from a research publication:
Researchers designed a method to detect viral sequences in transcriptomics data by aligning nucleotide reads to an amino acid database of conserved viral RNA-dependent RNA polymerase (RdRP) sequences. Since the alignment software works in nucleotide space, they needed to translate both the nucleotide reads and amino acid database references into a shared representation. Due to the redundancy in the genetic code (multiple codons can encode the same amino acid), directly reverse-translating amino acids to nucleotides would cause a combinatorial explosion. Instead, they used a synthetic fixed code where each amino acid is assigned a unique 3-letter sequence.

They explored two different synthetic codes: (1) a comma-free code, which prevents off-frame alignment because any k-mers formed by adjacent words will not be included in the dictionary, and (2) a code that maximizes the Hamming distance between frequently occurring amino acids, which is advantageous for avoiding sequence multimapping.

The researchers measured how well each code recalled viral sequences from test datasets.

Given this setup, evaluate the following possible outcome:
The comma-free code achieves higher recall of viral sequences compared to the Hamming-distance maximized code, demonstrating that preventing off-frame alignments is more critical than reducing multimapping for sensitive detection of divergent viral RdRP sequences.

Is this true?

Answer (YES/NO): NO